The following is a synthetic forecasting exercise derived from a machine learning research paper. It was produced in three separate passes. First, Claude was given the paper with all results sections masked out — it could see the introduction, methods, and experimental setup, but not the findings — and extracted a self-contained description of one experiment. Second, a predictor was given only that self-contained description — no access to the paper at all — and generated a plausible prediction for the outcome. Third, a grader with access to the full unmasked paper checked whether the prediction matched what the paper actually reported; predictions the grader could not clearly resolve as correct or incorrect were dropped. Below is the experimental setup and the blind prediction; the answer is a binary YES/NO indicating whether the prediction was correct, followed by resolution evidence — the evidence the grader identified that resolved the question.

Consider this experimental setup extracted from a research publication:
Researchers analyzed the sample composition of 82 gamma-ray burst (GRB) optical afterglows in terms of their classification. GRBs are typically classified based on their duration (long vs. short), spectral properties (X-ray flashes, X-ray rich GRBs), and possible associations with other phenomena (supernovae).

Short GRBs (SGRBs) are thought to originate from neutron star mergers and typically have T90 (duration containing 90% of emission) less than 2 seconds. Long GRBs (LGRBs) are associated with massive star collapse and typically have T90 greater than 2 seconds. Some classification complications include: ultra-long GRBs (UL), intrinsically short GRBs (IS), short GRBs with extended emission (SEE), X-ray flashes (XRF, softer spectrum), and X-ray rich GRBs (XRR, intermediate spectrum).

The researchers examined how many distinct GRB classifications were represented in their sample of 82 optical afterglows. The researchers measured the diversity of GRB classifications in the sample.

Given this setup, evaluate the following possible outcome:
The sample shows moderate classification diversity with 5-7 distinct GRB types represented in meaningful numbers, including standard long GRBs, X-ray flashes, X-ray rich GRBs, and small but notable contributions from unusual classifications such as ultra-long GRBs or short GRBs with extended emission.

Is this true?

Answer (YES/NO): YES